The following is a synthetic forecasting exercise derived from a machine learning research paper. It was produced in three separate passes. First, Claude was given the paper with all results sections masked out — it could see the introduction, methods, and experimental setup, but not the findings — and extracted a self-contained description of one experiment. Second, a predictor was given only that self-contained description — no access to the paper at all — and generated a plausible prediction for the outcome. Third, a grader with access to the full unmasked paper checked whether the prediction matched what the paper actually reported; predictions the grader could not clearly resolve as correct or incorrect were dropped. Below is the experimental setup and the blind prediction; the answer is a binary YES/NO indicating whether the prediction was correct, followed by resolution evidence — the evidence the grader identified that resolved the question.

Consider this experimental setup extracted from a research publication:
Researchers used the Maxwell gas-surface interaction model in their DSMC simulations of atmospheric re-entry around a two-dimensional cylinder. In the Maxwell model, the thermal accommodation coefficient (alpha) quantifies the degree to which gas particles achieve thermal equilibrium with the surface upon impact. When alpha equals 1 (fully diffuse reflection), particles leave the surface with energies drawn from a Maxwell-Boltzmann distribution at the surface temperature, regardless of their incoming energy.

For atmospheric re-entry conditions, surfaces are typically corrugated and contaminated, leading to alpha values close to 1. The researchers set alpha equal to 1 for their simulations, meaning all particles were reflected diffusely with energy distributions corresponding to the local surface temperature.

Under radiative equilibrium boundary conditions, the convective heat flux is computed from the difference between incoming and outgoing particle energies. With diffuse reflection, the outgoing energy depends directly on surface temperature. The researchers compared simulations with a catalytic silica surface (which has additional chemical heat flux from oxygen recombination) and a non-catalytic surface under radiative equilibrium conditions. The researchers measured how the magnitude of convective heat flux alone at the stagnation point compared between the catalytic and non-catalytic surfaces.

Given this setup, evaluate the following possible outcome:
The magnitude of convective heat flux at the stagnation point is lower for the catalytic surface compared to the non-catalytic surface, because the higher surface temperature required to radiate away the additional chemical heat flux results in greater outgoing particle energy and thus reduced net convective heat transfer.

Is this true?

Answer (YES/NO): YES